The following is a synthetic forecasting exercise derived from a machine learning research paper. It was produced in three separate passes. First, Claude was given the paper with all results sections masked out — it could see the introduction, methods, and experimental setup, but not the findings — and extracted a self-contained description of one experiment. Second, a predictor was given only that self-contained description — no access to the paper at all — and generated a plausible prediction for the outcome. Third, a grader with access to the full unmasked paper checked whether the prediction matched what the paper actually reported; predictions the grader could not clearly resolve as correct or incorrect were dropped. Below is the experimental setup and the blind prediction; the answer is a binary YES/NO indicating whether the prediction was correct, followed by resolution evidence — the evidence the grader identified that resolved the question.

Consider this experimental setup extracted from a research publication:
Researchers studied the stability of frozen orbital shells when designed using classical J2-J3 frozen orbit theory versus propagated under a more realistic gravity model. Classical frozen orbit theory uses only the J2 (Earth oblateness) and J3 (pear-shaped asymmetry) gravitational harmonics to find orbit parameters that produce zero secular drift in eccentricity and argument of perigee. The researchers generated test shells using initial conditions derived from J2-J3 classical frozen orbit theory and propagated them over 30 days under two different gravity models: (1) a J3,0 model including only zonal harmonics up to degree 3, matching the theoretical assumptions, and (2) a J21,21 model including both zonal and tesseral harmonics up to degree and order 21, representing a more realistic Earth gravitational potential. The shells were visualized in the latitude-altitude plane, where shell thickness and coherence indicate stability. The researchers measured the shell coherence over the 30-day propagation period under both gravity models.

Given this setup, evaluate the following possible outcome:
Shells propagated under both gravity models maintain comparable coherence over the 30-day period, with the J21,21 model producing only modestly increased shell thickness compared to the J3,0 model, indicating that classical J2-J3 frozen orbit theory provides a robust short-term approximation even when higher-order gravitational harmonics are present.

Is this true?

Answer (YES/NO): NO